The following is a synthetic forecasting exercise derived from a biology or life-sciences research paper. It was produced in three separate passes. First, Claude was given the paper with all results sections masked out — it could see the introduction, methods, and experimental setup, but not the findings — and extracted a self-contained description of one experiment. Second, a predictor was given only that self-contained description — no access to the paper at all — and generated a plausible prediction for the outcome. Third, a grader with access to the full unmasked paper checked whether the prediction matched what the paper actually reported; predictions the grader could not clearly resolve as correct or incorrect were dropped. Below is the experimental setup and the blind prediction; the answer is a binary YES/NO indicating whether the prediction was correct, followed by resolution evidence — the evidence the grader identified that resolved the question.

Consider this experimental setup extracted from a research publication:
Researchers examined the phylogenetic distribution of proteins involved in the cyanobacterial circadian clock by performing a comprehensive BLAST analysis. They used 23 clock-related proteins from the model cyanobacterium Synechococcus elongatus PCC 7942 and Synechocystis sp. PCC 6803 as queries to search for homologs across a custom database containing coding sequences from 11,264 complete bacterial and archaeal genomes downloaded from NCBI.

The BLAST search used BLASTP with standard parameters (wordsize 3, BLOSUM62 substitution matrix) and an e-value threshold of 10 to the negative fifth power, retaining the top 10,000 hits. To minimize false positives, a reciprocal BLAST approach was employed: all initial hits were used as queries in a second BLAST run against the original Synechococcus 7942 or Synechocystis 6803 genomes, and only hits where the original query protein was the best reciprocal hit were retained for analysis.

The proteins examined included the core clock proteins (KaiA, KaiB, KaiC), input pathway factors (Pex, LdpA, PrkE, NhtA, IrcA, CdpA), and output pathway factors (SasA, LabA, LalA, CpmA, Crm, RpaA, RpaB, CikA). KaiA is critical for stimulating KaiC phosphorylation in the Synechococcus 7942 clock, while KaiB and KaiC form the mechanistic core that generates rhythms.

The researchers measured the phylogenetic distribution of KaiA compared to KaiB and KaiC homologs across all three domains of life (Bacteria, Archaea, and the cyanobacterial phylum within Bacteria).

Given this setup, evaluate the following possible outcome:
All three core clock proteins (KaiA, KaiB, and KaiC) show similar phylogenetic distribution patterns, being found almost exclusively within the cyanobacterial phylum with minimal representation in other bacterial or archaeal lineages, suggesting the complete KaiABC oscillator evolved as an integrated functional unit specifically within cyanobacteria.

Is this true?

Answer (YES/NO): NO